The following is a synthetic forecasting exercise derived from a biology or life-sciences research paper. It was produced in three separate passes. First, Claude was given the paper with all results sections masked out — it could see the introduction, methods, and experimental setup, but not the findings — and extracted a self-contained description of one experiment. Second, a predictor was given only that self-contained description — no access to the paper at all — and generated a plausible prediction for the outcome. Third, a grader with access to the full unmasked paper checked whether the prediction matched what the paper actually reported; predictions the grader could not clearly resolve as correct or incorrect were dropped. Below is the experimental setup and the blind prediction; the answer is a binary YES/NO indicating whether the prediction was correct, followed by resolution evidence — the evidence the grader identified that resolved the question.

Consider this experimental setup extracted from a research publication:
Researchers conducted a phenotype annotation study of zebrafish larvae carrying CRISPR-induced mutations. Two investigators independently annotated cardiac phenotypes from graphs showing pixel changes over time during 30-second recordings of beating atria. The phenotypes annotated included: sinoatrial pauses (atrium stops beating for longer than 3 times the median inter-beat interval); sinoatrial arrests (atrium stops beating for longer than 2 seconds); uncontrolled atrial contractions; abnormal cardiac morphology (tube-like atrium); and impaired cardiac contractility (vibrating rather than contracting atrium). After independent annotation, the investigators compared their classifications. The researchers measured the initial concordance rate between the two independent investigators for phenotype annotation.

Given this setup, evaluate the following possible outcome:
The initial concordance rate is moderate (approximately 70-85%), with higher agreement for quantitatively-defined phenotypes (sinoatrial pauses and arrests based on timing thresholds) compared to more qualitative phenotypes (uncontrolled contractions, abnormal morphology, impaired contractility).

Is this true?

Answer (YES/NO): NO